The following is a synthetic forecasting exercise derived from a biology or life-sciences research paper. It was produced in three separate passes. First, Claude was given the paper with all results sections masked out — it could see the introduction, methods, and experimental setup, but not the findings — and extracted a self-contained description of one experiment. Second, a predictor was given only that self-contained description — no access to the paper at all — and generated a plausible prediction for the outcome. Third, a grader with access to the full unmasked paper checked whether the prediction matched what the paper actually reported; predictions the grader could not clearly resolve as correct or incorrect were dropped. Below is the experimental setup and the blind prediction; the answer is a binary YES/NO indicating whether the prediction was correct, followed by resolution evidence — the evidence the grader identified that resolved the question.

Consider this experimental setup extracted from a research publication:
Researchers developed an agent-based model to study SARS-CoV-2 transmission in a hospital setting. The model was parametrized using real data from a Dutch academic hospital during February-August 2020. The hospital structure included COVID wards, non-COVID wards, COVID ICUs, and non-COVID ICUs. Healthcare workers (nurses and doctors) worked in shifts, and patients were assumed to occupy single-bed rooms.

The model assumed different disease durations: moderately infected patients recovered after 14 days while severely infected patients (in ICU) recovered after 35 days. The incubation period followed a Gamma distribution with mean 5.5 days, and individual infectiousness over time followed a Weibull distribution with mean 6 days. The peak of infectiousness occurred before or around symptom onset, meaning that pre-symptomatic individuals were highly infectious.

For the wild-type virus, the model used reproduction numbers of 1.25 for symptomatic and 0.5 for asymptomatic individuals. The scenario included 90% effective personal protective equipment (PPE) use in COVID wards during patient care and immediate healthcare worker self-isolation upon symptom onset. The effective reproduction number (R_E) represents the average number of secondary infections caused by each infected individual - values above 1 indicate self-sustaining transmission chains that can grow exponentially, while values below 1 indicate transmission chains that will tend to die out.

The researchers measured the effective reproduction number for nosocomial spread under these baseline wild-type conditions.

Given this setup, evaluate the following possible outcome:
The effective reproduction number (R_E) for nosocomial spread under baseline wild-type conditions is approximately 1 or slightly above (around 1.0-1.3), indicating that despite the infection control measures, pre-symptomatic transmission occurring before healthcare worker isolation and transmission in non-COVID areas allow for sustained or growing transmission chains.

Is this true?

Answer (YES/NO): NO